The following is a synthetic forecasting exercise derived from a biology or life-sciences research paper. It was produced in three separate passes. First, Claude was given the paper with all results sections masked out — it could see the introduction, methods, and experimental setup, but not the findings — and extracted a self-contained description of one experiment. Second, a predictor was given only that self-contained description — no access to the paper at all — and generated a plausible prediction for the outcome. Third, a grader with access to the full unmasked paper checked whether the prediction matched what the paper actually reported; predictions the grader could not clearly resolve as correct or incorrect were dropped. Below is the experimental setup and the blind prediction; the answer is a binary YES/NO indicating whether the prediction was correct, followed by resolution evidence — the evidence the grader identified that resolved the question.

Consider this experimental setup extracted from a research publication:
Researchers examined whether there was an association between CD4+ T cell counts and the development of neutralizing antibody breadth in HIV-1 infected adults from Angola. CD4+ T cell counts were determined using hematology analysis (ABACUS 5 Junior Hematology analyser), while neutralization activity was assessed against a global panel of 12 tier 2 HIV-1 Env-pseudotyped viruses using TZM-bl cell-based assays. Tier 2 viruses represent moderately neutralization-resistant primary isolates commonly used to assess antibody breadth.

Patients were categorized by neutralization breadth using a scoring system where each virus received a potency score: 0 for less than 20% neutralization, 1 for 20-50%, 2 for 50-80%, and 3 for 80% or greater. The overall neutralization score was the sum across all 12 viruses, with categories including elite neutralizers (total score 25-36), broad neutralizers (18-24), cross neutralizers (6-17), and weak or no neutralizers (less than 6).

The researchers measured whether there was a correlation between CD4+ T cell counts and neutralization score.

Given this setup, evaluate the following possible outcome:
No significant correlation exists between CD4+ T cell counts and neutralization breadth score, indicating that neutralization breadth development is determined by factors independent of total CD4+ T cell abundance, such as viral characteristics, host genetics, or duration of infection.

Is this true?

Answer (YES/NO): NO